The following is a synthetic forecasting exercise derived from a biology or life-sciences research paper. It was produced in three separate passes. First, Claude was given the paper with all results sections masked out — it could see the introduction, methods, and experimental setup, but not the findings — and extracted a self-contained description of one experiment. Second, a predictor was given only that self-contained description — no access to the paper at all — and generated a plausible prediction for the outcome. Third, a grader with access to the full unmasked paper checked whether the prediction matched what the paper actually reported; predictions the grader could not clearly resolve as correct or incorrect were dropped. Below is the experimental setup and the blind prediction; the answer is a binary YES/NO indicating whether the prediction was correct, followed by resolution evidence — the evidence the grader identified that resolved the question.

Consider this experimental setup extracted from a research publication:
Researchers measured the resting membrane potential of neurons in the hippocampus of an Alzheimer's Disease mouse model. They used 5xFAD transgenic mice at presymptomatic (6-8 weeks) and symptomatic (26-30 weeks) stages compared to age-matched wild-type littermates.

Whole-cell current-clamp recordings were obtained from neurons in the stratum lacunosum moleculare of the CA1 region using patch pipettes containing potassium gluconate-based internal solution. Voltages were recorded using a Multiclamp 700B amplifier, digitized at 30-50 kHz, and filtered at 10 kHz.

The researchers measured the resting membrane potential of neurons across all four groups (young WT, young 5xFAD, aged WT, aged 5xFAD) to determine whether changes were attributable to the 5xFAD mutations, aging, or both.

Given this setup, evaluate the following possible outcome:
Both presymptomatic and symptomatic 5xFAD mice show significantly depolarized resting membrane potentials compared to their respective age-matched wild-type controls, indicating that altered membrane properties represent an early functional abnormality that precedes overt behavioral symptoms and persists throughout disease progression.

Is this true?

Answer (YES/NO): YES